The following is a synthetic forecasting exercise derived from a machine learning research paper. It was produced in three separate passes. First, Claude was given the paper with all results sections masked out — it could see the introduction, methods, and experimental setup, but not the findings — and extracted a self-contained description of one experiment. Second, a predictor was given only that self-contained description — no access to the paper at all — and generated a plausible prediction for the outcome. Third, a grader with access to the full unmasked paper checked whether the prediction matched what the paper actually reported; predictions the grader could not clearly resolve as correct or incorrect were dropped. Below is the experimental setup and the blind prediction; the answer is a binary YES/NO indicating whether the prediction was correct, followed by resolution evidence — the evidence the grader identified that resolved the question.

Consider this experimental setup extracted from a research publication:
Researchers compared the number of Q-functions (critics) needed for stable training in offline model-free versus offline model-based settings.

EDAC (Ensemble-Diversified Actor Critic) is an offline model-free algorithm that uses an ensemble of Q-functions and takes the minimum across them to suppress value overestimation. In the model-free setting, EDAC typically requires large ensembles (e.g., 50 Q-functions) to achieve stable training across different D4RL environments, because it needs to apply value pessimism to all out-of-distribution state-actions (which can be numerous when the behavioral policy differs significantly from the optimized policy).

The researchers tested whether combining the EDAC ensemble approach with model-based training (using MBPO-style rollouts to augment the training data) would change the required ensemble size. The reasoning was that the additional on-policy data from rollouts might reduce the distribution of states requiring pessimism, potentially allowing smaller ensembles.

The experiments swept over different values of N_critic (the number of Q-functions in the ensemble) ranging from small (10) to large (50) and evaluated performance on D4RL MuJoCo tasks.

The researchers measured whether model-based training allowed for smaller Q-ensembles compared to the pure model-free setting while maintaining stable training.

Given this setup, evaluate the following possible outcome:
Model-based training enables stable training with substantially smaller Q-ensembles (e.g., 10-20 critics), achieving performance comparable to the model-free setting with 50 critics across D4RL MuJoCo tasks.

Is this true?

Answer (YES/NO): NO